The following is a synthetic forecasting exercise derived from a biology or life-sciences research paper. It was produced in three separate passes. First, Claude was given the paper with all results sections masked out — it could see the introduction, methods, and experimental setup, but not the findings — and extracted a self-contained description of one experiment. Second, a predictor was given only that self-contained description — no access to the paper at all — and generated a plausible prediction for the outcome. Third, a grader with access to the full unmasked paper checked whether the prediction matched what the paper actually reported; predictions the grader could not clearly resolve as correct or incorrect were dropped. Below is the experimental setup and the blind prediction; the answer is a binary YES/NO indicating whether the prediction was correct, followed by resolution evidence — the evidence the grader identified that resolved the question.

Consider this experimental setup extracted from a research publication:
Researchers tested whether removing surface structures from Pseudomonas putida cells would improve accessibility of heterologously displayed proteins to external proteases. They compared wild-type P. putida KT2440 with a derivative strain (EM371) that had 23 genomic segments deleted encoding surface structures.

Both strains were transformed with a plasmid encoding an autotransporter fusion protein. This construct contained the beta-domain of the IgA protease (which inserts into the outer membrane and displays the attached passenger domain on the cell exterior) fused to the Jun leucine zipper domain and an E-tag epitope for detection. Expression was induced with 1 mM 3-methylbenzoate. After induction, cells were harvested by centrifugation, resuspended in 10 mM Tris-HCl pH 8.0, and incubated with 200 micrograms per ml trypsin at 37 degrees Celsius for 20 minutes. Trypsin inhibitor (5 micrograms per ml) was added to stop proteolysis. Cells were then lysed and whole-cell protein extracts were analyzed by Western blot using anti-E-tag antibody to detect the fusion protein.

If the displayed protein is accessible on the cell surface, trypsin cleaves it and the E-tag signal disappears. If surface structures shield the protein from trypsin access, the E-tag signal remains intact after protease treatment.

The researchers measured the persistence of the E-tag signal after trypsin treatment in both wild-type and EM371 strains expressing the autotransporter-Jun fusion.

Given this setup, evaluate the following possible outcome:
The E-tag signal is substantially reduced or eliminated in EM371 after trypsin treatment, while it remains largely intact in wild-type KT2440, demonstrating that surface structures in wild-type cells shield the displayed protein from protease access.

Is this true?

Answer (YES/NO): NO